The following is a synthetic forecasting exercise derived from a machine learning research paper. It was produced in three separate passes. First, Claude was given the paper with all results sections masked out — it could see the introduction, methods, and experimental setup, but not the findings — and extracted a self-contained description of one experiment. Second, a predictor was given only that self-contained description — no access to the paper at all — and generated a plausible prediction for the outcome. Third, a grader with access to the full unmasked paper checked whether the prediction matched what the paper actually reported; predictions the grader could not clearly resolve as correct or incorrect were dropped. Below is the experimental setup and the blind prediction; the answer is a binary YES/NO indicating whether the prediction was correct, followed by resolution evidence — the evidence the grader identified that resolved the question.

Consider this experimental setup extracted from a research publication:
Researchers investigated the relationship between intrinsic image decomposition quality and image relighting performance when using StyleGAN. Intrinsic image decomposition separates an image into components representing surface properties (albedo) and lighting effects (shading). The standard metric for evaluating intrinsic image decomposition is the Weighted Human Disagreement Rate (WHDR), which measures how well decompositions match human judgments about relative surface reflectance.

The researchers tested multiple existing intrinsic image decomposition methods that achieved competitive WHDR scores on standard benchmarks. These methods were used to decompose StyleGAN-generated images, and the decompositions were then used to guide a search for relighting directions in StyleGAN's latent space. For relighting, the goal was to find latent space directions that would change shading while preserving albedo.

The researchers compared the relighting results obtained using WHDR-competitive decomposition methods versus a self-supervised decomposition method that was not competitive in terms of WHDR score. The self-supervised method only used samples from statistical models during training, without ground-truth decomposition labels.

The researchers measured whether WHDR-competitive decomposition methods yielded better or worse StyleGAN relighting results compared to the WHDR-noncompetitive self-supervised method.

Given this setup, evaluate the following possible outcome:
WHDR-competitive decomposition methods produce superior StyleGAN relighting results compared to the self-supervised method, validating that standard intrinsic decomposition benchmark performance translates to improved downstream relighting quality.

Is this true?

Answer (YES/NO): NO